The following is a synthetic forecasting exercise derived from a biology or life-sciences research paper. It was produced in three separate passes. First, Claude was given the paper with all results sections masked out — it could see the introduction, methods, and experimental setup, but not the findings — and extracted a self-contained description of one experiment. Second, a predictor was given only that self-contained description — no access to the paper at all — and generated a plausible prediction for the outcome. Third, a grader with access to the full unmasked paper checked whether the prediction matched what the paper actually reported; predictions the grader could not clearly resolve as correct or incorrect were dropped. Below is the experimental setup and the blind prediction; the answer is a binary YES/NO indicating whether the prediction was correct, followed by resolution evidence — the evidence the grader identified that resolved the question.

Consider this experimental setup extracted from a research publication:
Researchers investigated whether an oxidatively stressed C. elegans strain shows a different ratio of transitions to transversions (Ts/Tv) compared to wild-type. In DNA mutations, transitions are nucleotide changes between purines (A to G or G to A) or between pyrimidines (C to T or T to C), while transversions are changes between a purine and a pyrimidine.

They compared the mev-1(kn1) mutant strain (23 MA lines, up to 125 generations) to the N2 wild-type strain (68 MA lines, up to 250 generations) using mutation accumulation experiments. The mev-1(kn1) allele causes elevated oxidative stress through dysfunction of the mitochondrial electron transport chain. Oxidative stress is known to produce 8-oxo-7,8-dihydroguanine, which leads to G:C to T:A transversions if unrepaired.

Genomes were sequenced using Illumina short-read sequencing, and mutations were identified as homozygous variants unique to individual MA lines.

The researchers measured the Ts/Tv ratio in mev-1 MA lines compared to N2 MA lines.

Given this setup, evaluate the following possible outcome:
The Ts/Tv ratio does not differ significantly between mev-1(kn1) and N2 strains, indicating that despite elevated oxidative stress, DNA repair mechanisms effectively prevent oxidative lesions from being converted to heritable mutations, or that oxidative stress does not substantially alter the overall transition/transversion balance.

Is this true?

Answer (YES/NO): YES